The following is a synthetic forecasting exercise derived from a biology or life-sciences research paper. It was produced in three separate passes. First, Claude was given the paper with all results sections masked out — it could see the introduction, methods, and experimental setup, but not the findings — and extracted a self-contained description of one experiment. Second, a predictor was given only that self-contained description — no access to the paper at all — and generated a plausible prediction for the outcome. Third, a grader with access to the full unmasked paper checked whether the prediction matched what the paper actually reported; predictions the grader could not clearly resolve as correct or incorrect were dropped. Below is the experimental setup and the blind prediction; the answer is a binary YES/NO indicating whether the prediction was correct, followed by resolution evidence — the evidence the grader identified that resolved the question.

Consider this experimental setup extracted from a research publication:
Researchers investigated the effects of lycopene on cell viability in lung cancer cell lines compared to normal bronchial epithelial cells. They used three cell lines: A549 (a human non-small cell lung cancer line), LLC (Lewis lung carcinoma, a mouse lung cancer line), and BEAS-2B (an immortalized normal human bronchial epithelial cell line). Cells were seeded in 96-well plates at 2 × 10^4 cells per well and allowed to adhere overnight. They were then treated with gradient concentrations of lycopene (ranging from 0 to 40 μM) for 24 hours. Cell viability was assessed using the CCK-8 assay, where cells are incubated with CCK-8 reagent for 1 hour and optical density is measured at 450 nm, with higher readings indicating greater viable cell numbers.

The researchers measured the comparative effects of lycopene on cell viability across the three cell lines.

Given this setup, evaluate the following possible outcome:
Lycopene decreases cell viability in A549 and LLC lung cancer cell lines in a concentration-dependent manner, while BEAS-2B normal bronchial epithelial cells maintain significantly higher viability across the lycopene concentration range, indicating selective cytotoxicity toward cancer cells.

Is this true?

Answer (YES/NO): YES